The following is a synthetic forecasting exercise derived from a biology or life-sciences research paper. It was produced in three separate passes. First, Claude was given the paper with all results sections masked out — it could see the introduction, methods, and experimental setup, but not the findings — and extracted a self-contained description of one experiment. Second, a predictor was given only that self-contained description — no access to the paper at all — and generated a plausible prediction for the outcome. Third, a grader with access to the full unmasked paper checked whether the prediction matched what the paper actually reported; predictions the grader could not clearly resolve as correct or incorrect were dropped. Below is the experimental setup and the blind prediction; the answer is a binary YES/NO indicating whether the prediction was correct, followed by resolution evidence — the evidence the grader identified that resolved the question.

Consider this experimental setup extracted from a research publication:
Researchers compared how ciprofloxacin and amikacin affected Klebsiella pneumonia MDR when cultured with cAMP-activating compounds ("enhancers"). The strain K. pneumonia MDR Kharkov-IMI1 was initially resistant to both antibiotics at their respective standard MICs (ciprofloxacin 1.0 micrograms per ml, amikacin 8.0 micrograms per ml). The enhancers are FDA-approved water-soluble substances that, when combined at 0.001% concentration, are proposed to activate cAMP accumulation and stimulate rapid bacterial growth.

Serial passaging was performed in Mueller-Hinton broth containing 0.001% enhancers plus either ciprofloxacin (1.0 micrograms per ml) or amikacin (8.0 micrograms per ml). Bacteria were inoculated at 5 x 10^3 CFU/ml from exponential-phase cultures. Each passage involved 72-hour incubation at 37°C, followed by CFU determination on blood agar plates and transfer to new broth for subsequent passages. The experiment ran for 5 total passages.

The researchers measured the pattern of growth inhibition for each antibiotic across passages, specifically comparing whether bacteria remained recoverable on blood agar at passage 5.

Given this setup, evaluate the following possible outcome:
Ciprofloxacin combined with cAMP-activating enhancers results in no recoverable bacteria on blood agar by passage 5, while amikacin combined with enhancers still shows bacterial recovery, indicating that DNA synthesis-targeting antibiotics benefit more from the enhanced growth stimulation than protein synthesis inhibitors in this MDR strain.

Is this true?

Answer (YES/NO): NO